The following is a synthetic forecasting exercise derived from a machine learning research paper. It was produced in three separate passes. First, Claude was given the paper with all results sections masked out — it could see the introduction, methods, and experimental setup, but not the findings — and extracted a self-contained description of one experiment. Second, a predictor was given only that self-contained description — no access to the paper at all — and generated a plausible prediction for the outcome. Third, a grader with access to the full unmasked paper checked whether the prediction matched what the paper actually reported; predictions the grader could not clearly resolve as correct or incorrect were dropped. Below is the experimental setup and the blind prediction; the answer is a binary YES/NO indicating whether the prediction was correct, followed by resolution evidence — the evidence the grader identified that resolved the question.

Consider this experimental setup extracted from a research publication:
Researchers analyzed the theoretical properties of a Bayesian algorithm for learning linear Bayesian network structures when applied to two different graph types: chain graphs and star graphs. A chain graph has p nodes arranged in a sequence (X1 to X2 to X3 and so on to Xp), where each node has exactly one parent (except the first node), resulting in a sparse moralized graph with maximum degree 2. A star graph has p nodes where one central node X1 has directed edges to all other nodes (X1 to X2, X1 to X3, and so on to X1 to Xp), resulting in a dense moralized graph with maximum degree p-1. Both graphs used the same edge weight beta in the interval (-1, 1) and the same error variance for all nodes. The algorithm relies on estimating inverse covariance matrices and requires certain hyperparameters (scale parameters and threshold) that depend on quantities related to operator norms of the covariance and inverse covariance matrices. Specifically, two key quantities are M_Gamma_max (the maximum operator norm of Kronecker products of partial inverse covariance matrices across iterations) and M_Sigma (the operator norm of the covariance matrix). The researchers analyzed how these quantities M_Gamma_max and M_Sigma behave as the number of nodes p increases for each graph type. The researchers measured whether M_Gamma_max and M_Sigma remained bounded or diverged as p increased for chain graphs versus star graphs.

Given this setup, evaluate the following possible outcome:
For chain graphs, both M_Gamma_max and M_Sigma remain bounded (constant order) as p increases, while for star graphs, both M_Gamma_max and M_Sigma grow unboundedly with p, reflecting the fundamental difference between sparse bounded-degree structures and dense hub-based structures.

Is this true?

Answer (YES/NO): YES